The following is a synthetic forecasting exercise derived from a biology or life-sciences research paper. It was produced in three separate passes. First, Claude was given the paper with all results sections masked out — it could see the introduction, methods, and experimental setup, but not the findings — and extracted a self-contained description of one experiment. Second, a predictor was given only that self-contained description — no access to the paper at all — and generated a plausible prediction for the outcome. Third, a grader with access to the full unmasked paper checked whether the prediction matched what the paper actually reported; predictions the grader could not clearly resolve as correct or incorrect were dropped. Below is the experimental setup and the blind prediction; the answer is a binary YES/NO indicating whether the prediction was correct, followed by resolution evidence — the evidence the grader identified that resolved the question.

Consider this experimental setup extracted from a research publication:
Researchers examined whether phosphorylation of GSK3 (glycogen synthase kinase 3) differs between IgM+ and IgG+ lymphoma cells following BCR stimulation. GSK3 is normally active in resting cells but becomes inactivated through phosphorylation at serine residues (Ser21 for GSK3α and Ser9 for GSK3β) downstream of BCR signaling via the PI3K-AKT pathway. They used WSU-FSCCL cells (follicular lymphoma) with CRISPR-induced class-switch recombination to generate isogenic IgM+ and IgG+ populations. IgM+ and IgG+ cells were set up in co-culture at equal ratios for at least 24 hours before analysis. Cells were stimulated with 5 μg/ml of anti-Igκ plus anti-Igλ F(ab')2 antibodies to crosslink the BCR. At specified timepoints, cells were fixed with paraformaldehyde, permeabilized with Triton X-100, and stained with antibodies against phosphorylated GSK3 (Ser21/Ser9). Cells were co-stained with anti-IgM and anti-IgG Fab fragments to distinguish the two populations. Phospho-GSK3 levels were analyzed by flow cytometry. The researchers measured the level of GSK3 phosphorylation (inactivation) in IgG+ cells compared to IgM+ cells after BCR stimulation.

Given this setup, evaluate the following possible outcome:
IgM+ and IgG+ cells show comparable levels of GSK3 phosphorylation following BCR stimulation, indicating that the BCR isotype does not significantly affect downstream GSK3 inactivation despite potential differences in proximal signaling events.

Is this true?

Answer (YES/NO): NO